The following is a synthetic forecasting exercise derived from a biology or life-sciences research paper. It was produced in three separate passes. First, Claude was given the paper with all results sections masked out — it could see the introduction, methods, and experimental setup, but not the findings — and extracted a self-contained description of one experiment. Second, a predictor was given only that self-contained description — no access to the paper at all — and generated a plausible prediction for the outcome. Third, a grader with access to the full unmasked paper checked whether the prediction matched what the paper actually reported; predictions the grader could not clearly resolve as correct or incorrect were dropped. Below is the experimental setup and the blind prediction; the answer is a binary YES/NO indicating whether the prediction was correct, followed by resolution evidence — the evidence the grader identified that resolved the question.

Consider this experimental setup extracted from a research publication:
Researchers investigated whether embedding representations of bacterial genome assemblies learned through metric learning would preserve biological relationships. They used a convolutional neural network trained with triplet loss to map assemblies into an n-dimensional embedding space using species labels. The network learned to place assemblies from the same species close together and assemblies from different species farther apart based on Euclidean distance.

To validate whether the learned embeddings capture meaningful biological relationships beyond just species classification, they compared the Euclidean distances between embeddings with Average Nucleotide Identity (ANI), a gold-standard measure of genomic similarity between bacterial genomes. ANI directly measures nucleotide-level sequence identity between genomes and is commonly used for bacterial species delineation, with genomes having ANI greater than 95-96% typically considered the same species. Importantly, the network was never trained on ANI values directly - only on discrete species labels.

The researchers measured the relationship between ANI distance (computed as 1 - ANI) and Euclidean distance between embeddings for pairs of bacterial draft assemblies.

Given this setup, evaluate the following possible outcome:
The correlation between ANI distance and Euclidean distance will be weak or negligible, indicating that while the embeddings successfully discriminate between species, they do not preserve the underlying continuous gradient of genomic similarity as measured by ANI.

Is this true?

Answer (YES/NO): NO